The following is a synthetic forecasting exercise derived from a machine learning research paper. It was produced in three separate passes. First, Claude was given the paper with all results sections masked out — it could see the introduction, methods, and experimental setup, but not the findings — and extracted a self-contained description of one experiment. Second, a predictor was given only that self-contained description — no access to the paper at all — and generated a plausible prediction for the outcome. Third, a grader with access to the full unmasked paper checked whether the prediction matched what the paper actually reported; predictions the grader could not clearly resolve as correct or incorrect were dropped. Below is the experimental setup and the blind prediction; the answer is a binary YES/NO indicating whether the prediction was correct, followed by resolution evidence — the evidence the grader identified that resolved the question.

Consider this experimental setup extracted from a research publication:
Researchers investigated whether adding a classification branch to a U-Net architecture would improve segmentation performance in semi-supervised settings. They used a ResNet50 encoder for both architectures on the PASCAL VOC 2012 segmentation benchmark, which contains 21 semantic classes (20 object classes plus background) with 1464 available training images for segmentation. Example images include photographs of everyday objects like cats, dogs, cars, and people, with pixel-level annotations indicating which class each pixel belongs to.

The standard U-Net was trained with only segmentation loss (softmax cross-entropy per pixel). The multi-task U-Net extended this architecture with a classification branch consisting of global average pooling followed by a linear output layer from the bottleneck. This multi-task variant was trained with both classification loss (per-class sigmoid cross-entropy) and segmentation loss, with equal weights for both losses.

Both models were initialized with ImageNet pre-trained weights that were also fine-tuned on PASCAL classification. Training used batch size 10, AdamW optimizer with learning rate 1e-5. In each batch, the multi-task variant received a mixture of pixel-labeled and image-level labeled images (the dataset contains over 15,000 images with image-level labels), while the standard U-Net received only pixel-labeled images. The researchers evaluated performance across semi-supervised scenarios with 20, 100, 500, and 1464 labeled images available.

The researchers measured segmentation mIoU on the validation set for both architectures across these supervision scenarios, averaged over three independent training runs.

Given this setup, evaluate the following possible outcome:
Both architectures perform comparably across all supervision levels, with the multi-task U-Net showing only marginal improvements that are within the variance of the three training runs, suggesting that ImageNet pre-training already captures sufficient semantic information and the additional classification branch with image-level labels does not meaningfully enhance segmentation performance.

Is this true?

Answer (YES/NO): NO